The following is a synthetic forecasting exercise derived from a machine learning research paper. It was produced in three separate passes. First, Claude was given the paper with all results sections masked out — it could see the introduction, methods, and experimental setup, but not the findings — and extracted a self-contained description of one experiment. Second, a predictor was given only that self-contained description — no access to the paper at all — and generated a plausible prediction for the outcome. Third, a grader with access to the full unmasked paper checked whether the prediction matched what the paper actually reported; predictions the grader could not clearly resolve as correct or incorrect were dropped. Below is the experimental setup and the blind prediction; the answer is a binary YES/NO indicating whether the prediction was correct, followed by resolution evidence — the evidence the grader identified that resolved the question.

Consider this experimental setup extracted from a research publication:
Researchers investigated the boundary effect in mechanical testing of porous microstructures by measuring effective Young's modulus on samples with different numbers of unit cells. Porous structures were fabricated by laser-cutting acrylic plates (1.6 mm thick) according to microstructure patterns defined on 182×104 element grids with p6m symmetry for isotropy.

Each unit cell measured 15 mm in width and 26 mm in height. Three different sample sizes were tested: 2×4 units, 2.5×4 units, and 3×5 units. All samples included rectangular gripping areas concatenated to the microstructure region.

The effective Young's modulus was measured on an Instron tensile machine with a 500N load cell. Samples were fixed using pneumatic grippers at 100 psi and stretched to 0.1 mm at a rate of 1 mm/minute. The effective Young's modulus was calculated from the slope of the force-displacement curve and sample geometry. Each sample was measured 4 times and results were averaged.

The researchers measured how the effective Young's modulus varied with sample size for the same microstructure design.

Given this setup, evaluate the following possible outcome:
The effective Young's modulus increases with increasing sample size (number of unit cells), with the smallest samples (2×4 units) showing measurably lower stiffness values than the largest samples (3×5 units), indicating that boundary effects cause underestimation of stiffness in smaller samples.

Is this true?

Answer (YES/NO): NO